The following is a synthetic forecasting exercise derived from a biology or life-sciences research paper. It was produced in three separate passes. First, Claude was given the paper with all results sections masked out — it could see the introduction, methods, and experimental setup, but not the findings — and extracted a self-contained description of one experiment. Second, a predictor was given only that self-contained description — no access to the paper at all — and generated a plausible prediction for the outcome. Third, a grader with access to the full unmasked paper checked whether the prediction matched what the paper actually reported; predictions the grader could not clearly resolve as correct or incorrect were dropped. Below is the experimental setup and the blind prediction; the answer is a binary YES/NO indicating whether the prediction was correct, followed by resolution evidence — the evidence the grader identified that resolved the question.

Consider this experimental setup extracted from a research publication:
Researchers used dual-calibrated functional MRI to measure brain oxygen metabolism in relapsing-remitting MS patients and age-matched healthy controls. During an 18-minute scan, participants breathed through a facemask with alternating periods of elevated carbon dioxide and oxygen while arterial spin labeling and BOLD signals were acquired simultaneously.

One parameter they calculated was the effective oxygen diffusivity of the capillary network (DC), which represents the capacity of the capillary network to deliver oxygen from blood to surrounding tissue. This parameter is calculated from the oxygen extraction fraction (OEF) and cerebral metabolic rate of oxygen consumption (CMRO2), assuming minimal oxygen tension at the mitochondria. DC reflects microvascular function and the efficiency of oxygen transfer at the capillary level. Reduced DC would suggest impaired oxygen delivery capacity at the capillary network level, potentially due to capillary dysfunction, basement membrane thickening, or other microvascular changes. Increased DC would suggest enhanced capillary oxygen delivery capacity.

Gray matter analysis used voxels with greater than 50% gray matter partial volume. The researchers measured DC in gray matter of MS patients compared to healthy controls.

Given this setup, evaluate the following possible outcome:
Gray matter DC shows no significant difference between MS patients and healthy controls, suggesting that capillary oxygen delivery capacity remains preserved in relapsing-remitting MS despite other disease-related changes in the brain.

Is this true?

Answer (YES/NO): NO